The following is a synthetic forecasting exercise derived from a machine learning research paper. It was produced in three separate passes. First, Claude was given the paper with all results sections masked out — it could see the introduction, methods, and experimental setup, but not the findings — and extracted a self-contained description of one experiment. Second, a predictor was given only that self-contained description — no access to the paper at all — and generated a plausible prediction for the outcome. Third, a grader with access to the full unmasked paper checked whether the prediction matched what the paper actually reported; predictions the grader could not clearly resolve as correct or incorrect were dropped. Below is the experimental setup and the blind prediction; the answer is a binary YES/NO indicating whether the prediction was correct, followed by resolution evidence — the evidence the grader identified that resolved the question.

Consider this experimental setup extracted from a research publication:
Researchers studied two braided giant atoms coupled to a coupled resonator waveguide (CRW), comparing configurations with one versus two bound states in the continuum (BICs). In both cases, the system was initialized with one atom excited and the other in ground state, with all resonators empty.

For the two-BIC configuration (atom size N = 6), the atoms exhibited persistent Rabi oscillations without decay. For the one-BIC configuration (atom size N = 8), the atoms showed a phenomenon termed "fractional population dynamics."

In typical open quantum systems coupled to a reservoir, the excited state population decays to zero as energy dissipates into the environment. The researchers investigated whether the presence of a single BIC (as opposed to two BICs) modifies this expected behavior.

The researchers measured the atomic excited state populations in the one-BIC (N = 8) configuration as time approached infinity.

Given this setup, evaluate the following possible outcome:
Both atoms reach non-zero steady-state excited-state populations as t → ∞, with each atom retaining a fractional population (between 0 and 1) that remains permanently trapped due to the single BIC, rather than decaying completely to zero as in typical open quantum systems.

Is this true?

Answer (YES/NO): YES